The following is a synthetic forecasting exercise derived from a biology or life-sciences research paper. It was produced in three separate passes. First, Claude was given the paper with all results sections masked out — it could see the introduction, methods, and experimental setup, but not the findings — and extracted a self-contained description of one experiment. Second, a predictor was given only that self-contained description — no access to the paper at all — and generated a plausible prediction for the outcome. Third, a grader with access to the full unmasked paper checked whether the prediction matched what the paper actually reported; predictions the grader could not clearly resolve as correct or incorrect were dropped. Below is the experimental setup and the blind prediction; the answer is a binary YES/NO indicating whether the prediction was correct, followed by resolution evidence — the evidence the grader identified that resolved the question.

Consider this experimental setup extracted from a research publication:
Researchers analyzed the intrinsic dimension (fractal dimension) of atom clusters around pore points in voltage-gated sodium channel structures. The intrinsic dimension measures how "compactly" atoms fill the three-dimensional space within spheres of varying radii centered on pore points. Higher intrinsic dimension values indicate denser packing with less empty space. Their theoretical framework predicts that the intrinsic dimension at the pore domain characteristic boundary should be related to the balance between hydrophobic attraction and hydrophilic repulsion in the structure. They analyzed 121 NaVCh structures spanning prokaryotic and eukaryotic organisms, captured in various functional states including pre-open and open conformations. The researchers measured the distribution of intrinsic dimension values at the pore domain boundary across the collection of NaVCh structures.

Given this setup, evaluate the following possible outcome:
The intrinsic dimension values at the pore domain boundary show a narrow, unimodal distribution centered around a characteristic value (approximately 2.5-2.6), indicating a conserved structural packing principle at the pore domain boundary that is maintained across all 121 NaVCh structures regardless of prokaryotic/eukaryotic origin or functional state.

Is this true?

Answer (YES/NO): NO